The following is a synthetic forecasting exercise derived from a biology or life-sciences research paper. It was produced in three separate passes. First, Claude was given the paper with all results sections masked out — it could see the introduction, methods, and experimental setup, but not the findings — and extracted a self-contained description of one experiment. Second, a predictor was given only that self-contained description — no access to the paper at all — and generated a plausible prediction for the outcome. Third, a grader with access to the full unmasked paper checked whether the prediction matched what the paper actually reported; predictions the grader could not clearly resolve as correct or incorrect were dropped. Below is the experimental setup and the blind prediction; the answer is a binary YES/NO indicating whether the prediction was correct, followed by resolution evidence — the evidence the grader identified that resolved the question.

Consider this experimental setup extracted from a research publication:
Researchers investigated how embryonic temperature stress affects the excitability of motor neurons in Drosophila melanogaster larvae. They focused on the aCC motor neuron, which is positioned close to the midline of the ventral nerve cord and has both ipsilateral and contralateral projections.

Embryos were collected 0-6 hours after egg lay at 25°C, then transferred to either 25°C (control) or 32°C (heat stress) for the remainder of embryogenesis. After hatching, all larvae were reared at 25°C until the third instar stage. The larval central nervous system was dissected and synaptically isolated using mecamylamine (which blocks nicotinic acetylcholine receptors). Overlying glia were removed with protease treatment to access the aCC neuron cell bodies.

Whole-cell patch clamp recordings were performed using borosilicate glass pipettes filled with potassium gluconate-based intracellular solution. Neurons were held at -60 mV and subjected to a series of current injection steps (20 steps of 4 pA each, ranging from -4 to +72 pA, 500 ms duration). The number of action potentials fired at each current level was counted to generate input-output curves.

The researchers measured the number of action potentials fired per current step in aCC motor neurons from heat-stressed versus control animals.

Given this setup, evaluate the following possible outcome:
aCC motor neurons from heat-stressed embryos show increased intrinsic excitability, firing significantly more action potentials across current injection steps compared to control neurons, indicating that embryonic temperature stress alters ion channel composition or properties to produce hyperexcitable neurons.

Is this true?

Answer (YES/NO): NO